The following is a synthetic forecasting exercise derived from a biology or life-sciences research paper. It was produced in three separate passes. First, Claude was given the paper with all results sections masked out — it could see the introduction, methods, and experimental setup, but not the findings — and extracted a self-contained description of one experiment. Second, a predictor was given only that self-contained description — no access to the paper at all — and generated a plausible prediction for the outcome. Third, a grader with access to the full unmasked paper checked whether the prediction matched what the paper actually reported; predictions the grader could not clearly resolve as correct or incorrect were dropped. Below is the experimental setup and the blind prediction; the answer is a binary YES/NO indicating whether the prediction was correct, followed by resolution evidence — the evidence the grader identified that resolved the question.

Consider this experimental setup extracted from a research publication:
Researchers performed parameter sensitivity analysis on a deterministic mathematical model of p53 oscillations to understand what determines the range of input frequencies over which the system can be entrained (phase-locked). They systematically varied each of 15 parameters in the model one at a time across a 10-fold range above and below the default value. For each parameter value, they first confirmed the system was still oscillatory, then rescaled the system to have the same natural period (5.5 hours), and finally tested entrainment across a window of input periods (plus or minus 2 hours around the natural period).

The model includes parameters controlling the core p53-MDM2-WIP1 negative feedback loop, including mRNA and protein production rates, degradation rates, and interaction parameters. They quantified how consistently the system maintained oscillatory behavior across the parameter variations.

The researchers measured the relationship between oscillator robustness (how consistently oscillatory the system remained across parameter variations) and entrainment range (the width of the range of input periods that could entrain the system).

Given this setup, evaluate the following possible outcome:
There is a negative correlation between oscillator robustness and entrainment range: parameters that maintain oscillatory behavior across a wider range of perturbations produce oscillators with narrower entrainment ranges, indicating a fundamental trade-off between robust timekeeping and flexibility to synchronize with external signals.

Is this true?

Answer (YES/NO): YES